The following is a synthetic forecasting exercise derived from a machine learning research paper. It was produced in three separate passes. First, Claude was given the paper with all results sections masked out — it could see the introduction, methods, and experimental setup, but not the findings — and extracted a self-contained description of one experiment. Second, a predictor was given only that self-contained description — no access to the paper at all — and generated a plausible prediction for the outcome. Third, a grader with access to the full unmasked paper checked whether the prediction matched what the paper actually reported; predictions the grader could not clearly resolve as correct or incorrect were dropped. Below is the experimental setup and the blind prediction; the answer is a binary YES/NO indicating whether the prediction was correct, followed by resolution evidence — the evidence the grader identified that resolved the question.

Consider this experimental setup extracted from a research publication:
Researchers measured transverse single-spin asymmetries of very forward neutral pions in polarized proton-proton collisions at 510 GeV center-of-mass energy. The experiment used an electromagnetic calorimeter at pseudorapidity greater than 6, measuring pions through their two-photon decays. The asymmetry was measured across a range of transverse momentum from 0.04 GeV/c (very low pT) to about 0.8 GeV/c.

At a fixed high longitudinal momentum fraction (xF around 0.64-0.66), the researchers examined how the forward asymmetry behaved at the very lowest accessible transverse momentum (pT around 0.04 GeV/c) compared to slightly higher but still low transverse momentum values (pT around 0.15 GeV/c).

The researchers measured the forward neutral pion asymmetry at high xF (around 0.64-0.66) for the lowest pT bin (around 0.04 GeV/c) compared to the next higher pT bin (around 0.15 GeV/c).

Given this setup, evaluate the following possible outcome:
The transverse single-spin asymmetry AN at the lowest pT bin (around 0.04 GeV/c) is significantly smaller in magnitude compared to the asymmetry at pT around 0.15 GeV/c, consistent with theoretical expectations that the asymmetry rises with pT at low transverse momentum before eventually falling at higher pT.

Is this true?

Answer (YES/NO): YES